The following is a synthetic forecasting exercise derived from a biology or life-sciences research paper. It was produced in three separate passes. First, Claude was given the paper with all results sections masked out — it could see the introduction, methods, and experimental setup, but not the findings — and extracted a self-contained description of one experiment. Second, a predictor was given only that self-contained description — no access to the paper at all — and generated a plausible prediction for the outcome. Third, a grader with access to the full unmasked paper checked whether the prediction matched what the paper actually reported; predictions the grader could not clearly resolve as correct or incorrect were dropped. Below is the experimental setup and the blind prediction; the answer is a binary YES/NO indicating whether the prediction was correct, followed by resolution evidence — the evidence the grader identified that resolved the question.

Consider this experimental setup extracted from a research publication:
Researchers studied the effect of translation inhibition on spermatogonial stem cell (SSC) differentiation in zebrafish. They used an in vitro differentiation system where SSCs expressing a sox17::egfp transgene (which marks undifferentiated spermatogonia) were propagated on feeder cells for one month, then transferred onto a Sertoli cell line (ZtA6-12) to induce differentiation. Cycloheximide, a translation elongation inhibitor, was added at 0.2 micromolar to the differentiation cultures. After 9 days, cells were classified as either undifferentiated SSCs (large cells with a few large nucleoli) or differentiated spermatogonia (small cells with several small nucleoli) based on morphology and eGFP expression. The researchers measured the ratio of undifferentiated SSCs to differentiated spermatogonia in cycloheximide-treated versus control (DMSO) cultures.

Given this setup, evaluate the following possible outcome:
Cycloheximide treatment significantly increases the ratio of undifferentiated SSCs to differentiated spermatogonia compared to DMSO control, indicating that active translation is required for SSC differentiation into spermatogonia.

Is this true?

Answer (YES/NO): YES